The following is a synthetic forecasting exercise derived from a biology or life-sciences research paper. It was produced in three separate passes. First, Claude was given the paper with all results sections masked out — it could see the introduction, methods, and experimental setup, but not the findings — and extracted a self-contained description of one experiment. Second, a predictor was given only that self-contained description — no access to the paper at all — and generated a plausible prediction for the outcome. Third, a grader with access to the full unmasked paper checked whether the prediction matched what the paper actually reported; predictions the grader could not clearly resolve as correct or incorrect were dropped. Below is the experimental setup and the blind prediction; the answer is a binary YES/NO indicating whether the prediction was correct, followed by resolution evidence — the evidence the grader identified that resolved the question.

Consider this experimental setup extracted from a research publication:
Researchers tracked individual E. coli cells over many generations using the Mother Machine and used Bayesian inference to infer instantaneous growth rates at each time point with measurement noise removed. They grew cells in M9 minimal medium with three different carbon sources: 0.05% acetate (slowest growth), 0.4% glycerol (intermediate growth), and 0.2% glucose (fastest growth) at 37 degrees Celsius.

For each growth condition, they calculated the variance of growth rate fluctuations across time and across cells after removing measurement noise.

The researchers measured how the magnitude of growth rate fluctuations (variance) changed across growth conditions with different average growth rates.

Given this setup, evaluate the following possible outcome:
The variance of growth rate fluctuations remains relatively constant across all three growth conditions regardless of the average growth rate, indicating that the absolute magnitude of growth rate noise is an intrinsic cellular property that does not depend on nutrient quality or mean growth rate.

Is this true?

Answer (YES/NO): NO